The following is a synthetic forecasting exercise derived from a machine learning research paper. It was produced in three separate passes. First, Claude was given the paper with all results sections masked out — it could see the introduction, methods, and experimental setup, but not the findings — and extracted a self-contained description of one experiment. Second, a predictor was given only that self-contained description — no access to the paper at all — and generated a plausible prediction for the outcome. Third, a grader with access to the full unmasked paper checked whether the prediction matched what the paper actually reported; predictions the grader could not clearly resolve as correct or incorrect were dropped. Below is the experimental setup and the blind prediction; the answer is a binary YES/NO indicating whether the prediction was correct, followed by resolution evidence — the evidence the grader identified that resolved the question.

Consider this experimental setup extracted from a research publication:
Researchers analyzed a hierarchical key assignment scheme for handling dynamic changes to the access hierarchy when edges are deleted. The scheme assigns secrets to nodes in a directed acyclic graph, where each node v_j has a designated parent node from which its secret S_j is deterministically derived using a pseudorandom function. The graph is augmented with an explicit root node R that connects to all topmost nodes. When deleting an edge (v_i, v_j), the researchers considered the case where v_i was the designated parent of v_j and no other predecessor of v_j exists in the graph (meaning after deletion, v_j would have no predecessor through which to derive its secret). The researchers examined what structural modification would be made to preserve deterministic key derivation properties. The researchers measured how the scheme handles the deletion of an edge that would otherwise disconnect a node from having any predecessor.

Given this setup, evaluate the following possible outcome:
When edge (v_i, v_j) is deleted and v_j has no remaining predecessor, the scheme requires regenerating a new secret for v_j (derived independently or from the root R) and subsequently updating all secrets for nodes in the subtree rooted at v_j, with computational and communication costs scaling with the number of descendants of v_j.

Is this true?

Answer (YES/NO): YES